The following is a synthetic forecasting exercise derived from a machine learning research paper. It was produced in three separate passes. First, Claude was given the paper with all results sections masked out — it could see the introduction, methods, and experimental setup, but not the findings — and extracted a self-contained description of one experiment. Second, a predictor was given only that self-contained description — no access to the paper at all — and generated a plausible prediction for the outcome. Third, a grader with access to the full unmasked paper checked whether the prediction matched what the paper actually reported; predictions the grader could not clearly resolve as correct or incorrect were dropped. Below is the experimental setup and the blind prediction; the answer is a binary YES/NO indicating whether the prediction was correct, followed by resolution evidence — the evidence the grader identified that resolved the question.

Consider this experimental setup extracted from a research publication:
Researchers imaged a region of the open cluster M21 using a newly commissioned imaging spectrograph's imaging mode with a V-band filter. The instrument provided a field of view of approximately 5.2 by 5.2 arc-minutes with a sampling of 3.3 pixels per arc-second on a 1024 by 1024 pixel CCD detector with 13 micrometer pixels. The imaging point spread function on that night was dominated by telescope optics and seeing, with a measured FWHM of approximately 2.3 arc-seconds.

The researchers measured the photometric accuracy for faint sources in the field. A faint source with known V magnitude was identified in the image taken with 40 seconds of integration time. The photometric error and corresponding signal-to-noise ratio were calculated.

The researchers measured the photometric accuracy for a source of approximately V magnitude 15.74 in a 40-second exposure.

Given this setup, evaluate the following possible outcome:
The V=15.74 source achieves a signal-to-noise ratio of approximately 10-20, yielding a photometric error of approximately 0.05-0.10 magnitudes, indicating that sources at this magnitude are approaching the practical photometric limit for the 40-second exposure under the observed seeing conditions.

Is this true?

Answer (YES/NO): NO